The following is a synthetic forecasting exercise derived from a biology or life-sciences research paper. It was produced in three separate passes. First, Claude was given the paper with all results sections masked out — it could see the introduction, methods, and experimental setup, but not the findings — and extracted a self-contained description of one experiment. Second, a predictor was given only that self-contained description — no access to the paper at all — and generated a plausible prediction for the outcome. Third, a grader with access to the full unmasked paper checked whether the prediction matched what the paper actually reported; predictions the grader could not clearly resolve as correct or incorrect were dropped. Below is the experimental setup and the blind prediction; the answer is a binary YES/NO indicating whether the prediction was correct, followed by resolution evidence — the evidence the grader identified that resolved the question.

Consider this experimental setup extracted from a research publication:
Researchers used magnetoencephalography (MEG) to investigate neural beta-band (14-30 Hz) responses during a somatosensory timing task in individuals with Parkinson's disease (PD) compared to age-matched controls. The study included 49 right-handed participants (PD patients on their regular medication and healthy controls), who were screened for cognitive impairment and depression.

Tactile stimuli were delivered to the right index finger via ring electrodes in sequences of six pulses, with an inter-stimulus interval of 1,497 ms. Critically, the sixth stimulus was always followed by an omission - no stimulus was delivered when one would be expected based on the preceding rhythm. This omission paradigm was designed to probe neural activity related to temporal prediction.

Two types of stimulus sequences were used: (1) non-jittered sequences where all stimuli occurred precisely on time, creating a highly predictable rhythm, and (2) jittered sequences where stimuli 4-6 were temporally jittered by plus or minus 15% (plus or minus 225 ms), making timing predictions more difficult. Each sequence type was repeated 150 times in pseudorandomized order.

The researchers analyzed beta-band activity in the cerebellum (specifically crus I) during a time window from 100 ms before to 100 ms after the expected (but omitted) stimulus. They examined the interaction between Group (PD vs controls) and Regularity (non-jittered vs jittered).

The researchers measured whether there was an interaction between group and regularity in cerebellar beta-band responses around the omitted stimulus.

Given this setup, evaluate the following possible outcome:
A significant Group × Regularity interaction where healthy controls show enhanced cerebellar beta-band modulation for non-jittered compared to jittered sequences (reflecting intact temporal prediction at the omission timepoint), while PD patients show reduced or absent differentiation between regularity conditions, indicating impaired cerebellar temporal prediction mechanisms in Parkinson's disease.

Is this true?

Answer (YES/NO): NO